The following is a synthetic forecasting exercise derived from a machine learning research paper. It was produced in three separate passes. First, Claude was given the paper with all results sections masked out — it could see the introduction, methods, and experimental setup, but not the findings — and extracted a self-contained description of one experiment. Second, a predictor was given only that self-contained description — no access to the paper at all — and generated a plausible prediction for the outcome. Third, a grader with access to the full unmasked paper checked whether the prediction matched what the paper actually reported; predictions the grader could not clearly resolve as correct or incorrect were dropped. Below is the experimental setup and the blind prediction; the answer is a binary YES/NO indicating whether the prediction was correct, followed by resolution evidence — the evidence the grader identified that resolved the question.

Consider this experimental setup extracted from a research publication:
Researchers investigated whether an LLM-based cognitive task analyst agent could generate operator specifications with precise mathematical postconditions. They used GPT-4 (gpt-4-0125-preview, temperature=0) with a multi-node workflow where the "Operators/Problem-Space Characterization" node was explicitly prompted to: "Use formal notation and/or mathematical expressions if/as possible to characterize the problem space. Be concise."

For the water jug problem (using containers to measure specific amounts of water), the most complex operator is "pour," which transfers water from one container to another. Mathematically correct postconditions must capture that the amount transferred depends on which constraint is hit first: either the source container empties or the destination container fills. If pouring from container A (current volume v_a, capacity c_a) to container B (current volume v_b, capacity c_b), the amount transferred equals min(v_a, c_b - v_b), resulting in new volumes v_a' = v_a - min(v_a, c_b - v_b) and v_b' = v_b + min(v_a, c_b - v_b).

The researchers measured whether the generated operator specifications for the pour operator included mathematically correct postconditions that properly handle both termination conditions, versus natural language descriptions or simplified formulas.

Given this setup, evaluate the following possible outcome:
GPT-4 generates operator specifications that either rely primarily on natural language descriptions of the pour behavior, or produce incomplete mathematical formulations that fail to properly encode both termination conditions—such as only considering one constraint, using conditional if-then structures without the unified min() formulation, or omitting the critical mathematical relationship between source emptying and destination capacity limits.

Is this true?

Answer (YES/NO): NO